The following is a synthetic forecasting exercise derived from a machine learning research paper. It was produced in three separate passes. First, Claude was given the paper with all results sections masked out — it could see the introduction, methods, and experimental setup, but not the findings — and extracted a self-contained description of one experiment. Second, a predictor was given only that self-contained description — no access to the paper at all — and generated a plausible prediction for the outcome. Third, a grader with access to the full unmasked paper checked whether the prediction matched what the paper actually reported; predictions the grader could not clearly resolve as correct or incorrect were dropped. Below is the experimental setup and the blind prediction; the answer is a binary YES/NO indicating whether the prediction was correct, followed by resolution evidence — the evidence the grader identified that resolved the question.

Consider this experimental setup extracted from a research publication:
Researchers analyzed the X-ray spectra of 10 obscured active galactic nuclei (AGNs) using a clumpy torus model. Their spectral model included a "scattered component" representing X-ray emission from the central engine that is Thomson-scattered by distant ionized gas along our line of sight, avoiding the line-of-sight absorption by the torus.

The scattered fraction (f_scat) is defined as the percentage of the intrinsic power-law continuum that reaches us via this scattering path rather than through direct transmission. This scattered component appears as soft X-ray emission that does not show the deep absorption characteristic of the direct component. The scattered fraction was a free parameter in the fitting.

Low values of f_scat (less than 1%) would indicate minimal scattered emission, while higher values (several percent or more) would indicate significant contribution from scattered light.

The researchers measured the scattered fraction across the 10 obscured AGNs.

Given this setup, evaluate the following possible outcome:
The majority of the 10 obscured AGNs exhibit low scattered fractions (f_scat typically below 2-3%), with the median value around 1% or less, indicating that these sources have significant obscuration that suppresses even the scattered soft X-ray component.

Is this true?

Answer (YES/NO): NO